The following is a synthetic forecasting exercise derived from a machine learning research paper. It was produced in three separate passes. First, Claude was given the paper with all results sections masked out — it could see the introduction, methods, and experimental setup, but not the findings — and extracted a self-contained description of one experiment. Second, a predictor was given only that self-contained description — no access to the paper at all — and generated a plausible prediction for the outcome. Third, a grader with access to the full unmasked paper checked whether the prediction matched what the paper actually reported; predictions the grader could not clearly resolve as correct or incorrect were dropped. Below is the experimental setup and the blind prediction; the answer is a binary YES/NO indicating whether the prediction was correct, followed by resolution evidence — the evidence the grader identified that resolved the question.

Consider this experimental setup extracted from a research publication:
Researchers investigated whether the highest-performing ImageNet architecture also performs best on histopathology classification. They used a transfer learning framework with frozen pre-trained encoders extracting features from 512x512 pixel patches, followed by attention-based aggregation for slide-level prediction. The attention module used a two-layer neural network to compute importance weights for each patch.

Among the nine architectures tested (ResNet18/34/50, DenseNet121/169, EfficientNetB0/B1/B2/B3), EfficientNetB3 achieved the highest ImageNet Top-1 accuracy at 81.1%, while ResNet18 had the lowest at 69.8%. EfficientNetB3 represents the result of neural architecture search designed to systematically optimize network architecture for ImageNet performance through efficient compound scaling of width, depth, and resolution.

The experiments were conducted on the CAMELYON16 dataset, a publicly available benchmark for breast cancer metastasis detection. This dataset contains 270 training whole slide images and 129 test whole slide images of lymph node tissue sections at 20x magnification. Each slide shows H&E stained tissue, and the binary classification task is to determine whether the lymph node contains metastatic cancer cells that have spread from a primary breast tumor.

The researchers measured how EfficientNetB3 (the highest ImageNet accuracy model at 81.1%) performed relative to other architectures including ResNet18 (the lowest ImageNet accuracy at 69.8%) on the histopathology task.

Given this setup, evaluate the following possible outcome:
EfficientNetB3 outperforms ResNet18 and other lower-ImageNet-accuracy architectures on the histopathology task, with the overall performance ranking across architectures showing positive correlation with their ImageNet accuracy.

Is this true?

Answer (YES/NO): NO